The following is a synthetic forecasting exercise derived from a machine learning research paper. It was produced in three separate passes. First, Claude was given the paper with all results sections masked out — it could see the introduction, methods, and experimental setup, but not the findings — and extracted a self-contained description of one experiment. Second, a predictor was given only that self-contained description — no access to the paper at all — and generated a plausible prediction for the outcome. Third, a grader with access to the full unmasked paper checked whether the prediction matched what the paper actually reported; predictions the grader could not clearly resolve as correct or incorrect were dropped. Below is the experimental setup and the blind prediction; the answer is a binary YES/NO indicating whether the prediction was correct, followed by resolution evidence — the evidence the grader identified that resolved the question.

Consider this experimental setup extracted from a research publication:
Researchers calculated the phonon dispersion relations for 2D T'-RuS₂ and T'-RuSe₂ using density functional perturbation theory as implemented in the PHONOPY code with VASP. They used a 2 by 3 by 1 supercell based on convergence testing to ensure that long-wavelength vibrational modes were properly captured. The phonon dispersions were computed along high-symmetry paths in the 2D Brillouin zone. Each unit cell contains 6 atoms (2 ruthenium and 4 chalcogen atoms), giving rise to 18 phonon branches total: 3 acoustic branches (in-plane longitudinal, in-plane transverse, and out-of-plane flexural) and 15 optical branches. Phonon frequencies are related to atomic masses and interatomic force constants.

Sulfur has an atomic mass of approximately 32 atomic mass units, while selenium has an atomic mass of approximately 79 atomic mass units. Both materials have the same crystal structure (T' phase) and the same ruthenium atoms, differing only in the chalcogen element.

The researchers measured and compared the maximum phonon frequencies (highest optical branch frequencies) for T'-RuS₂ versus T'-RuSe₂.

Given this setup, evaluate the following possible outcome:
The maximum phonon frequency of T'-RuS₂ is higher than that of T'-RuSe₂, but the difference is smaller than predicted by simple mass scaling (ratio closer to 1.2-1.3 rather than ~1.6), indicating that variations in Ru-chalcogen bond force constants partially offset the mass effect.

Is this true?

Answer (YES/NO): NO